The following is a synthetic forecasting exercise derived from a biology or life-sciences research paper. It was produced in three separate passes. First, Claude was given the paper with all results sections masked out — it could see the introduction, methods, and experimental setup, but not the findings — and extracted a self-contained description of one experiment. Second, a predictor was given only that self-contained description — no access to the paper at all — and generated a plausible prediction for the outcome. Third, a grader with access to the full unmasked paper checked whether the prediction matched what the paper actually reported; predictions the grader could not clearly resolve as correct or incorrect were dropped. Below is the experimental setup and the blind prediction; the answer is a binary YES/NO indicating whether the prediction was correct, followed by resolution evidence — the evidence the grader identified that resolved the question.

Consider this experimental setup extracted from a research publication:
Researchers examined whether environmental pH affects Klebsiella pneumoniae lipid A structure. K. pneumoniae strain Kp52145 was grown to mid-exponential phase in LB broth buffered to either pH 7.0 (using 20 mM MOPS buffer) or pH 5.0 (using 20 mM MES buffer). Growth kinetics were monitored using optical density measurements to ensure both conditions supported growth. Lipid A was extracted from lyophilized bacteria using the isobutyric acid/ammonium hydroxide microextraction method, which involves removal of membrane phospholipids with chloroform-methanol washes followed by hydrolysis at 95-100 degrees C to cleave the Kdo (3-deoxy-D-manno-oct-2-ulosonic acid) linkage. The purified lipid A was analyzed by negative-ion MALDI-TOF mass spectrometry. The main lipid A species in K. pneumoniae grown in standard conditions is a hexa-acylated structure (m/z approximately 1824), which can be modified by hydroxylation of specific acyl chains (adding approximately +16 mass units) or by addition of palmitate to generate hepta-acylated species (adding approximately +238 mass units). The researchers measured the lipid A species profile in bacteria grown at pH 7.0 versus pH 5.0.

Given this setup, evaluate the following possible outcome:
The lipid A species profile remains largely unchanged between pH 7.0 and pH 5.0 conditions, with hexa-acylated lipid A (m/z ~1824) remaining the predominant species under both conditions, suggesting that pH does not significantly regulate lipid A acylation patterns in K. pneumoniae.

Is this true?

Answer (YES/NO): NO